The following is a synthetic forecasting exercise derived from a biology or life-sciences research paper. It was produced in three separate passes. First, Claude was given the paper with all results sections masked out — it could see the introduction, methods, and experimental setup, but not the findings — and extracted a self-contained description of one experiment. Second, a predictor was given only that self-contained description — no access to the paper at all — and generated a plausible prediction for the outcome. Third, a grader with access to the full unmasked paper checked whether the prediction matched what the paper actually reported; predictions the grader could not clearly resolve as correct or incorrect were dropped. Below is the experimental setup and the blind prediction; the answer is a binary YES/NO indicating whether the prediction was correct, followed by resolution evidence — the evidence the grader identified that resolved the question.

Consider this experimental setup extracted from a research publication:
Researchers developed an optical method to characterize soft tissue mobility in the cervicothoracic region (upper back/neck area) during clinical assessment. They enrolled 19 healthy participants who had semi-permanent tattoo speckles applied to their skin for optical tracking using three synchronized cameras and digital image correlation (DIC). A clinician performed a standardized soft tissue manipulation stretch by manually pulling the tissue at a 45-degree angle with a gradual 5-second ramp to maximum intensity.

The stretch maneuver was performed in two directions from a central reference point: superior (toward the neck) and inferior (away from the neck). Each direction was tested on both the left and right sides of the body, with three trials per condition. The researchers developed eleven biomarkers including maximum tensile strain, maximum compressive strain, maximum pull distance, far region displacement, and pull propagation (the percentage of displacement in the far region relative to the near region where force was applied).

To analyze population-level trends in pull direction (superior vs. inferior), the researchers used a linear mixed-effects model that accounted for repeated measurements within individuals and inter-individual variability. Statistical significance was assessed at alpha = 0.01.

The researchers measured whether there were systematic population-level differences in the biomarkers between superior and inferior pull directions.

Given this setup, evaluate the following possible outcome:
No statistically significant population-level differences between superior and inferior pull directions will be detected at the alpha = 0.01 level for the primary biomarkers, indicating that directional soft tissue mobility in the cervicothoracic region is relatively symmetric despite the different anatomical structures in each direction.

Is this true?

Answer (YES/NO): NO